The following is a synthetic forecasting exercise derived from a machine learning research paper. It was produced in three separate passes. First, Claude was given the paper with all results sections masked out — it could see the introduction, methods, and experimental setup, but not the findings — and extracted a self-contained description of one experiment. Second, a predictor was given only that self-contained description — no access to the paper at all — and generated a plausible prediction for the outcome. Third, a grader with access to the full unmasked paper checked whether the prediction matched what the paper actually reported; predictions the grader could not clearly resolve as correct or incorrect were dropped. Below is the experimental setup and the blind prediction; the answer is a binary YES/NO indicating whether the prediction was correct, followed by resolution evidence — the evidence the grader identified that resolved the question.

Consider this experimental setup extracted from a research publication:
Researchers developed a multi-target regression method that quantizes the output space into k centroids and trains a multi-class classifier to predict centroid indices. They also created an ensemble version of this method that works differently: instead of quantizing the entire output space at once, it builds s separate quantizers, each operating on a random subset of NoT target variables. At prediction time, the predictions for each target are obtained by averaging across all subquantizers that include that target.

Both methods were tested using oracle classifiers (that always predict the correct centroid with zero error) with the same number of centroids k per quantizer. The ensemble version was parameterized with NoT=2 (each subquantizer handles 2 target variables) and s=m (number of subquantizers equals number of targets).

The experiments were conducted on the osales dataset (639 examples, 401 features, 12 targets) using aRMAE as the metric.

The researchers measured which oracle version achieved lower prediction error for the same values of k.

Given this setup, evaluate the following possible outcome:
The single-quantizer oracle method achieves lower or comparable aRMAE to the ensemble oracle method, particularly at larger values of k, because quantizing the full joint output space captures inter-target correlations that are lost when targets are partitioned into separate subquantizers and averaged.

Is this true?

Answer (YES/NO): NO